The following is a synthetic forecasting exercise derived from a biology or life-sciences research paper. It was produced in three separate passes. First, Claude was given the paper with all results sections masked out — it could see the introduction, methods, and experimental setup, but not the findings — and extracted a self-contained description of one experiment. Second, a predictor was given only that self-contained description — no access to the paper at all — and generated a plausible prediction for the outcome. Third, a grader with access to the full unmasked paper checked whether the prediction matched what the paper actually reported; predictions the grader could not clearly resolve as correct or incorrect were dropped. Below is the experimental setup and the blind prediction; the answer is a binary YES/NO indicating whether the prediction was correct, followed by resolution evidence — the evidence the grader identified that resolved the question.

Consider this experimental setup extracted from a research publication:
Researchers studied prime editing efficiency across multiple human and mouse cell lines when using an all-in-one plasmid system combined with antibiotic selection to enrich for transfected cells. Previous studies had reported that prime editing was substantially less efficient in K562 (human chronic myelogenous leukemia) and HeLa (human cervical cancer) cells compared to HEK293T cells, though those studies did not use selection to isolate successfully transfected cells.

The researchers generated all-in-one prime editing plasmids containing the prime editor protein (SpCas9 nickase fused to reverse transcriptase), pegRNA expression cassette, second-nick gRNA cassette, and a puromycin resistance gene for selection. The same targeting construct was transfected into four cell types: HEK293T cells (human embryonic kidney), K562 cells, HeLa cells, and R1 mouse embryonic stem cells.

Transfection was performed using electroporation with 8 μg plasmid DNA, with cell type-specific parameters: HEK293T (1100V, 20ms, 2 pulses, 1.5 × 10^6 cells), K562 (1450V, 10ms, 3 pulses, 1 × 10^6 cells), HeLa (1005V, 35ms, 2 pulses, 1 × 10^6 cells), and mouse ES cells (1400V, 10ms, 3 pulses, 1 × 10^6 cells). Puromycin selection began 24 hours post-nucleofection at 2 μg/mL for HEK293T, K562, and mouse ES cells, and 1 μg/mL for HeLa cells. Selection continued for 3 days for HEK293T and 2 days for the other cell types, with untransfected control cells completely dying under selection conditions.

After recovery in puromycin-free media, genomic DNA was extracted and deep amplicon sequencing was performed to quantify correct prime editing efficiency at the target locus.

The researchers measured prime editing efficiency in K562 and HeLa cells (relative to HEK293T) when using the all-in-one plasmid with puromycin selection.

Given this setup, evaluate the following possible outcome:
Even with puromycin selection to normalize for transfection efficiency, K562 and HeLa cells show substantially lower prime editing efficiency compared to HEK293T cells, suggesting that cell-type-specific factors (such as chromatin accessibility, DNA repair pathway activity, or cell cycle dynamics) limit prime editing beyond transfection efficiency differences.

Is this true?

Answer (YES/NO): YES